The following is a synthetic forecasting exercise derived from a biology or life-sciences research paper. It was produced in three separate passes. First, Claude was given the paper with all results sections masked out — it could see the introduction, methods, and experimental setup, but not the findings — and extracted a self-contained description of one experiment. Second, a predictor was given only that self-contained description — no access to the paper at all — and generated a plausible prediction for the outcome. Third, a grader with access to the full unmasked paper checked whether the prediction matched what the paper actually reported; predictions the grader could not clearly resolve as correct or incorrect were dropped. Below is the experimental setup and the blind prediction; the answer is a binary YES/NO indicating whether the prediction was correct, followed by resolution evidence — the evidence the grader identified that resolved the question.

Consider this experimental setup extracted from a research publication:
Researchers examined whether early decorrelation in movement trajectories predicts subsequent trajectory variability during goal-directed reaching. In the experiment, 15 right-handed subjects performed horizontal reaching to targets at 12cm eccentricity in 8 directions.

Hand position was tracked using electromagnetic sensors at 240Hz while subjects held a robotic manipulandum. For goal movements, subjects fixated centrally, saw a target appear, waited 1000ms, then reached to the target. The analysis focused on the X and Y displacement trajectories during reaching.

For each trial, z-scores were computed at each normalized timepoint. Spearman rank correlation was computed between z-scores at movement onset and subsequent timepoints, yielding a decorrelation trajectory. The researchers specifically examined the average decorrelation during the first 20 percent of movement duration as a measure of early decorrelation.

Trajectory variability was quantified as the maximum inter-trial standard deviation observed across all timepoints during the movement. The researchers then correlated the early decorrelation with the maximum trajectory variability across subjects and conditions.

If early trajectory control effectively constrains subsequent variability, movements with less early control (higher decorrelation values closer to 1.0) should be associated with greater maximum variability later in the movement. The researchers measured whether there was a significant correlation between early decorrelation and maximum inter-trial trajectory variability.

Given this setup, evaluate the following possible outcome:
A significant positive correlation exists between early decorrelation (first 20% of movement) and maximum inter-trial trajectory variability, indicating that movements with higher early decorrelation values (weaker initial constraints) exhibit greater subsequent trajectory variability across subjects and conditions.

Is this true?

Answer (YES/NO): YES